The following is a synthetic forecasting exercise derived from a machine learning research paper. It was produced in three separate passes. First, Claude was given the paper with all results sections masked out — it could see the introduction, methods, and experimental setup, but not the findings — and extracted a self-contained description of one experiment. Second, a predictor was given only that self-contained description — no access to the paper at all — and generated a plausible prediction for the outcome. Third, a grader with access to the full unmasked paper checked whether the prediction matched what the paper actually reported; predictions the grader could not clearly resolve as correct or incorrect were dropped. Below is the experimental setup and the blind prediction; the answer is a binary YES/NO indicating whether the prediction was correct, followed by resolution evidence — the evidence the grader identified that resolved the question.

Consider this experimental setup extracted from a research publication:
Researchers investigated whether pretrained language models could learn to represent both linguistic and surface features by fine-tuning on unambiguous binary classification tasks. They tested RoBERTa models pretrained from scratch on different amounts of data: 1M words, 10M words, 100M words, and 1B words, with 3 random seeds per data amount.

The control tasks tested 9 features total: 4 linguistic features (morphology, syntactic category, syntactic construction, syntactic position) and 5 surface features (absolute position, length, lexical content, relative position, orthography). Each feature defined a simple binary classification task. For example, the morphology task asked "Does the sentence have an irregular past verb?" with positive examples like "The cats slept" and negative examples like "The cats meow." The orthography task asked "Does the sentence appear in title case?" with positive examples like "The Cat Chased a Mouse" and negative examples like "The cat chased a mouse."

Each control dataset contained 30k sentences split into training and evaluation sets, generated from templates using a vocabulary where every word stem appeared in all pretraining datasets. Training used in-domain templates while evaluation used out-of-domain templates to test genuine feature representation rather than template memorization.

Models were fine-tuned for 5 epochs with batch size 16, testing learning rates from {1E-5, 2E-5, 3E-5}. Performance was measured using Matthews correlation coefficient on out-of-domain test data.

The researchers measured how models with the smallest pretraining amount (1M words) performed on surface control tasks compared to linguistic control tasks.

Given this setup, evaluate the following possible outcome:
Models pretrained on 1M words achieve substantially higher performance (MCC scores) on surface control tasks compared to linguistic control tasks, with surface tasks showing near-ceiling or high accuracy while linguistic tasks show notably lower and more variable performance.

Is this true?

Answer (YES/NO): YES